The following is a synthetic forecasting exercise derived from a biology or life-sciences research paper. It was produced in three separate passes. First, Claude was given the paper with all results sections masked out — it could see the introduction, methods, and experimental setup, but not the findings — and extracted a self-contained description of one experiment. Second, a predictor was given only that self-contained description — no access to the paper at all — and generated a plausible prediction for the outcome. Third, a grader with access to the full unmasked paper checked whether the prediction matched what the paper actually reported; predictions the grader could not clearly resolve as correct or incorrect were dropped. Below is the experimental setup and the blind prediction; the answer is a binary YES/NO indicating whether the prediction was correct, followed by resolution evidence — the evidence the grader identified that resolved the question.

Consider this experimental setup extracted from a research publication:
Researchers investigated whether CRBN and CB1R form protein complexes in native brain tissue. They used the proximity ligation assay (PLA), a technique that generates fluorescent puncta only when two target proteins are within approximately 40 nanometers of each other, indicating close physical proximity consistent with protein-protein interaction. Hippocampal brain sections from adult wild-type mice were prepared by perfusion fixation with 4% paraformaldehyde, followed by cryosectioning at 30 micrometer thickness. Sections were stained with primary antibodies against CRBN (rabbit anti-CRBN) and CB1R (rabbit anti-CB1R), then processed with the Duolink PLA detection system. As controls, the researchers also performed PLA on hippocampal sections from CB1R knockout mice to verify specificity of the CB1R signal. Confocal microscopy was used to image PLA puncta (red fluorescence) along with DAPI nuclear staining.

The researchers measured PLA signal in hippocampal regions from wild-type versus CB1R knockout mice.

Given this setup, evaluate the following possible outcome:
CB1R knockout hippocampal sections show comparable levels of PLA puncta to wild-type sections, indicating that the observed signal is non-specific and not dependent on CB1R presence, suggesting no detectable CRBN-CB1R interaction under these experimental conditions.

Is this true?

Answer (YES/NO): NO